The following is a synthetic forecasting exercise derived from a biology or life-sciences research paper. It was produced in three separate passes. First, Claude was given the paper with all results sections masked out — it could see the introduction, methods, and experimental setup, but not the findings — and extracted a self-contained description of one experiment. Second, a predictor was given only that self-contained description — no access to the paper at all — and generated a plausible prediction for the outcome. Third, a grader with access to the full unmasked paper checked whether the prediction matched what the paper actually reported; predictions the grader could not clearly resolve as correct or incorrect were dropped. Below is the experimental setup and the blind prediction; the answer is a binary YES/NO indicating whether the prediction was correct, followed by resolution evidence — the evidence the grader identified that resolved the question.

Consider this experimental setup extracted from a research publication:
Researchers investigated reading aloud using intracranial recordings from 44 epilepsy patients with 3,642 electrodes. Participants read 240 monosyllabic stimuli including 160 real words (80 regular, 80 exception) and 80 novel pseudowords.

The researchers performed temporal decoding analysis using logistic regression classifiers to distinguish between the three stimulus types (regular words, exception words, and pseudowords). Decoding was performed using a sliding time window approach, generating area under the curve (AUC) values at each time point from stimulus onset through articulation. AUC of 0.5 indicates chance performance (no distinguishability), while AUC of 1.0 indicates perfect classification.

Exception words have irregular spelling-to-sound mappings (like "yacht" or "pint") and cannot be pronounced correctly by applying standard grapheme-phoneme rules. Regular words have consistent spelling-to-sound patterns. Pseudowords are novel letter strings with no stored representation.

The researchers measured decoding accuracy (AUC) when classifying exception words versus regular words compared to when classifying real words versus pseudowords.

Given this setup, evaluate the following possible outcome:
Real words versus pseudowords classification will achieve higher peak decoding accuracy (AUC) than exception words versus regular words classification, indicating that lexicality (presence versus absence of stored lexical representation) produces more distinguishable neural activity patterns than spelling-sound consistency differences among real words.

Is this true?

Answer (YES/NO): YES